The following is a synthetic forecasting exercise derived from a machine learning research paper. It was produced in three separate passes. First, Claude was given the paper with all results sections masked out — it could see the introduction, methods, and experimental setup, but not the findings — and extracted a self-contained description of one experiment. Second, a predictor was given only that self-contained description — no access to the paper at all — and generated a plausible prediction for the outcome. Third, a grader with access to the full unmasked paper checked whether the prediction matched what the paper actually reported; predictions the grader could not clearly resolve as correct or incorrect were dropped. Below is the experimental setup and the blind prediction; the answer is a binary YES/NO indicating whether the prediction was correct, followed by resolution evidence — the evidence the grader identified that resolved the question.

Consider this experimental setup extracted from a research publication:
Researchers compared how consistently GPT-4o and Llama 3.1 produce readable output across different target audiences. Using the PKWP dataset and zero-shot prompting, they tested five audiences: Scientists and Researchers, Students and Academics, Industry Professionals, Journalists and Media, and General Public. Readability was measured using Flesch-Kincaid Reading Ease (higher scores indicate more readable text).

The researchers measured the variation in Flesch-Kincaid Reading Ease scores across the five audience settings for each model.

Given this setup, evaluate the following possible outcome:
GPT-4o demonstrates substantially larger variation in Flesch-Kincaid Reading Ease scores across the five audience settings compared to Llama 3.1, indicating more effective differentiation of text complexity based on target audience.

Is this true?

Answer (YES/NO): YES